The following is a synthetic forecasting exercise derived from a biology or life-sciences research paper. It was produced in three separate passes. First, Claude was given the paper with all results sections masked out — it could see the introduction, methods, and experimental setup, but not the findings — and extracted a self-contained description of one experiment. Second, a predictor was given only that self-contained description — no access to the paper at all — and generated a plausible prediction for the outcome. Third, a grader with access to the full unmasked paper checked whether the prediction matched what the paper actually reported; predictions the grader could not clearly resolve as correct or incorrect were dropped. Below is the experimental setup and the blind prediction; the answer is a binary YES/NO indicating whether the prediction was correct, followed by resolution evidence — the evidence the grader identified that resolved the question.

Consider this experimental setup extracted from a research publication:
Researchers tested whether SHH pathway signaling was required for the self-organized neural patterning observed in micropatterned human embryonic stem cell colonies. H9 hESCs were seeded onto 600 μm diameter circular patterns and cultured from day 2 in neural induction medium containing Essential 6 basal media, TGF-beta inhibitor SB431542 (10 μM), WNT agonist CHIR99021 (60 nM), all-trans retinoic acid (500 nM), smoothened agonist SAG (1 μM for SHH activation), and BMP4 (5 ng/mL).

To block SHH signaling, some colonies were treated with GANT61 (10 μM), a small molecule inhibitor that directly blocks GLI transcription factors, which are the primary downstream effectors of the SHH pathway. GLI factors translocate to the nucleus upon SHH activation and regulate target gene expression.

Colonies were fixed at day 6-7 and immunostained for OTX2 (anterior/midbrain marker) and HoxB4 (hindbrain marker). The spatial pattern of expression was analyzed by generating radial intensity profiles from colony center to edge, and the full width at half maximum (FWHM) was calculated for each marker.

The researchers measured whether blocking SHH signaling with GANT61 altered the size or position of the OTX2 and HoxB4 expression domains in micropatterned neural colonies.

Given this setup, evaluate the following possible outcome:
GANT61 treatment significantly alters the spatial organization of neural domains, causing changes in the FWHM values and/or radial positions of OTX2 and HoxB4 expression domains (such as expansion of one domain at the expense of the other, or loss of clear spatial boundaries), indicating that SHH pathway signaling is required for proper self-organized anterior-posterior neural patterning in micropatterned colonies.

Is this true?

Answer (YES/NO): NO